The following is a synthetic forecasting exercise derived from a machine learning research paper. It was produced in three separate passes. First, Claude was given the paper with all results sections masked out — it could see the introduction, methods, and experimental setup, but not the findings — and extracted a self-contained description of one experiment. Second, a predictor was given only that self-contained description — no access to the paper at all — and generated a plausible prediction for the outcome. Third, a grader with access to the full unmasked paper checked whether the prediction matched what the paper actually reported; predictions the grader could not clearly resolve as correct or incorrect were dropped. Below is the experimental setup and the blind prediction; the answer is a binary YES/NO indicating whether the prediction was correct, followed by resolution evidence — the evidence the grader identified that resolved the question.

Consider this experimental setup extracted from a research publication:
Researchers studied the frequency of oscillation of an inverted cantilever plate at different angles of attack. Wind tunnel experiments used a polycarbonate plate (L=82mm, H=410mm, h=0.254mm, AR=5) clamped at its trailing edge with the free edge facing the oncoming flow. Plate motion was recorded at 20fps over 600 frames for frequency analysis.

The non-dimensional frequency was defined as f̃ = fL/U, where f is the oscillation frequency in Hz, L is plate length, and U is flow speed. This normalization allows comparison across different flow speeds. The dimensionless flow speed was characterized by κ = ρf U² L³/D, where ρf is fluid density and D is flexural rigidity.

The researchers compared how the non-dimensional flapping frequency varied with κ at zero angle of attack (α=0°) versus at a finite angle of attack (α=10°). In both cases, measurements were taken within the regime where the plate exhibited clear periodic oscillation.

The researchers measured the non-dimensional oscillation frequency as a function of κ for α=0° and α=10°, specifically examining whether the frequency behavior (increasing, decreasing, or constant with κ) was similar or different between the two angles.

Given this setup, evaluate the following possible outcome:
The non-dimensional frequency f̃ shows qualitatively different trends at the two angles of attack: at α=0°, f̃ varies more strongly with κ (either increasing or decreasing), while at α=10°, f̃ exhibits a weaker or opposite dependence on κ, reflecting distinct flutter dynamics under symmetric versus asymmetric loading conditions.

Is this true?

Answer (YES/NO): NO